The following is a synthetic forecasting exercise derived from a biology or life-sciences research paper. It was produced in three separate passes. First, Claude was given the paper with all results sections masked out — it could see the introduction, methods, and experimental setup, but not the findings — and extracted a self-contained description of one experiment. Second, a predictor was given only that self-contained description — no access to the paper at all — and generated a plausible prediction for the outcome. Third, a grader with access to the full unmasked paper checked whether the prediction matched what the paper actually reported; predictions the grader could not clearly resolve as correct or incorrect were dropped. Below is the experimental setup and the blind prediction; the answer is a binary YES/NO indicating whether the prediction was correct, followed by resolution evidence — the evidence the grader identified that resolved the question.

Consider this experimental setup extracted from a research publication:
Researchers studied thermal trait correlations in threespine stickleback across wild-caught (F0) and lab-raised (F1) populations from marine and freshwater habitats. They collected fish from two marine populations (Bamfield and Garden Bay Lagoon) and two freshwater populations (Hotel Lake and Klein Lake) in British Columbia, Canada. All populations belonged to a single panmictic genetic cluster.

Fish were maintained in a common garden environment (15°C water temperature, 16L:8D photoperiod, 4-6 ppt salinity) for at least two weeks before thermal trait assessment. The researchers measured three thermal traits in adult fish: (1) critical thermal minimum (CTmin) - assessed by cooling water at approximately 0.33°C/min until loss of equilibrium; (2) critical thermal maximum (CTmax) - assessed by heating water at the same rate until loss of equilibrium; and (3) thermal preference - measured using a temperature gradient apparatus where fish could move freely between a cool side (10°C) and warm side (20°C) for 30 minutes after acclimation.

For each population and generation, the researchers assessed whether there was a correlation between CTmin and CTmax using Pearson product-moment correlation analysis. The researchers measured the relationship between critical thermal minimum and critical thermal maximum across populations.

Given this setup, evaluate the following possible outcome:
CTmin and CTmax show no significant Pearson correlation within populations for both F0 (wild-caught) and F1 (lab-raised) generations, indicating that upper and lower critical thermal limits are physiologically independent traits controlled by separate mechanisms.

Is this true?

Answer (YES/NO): NO